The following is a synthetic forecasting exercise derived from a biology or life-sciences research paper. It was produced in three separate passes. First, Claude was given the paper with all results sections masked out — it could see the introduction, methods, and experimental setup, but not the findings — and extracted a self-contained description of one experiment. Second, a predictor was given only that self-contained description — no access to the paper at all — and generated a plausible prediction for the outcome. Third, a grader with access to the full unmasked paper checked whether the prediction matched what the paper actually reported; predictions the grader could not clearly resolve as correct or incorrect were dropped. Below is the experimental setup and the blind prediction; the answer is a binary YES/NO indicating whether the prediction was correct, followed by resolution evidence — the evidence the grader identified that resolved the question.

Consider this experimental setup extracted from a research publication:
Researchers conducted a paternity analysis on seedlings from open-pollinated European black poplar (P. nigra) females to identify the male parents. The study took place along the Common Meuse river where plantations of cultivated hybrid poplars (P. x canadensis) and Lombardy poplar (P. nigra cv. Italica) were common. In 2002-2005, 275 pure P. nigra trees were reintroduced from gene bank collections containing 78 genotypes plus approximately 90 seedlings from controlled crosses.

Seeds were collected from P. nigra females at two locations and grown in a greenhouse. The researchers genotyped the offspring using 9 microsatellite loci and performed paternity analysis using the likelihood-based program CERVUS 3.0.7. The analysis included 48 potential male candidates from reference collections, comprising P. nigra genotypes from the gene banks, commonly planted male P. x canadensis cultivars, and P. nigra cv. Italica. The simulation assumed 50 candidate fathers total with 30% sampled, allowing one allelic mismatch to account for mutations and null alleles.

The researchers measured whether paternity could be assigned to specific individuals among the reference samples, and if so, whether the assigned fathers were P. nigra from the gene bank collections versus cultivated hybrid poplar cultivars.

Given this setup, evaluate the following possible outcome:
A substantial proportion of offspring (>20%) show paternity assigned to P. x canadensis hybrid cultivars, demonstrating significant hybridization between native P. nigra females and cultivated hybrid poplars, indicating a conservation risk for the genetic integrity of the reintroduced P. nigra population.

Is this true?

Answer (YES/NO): NO